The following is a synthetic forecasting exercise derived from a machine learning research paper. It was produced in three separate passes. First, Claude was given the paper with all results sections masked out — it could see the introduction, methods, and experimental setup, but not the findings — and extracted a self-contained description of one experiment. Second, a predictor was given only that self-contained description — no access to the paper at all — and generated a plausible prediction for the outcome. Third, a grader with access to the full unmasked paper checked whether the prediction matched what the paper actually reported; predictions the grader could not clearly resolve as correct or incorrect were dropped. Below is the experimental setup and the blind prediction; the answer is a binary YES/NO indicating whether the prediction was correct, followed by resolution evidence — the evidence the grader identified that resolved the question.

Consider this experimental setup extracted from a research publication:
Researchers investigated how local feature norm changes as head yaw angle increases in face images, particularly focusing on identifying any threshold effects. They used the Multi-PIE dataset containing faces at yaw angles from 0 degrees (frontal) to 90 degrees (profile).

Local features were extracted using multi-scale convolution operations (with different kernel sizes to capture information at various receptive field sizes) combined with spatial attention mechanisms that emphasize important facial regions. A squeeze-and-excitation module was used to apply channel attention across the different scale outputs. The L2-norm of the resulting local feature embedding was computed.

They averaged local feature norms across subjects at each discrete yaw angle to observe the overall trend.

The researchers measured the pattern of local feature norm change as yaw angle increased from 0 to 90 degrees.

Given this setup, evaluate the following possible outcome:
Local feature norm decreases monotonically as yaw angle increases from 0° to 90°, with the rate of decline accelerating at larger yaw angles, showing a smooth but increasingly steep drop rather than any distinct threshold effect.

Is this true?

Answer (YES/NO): NO